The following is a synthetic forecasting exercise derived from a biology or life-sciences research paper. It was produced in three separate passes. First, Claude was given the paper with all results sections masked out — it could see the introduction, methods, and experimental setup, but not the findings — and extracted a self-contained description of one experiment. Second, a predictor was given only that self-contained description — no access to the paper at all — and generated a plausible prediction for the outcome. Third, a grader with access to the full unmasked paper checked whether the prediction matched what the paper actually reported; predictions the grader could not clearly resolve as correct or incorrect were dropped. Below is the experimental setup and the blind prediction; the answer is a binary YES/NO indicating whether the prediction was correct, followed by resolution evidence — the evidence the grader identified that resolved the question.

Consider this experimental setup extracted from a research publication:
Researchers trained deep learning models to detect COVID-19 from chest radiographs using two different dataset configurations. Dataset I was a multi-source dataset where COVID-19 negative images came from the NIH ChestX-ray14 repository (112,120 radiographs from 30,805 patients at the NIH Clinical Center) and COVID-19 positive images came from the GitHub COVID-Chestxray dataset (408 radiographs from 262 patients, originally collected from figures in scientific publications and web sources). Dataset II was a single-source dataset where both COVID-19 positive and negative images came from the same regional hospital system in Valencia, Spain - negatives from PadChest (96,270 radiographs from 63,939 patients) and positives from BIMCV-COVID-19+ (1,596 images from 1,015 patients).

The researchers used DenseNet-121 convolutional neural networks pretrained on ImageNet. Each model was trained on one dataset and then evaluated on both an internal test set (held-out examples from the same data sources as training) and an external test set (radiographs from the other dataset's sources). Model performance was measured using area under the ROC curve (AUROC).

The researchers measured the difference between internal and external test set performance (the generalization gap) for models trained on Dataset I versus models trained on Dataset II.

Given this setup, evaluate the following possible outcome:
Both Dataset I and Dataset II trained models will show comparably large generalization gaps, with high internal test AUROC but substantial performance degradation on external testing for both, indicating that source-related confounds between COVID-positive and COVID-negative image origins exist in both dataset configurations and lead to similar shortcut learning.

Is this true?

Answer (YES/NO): YES